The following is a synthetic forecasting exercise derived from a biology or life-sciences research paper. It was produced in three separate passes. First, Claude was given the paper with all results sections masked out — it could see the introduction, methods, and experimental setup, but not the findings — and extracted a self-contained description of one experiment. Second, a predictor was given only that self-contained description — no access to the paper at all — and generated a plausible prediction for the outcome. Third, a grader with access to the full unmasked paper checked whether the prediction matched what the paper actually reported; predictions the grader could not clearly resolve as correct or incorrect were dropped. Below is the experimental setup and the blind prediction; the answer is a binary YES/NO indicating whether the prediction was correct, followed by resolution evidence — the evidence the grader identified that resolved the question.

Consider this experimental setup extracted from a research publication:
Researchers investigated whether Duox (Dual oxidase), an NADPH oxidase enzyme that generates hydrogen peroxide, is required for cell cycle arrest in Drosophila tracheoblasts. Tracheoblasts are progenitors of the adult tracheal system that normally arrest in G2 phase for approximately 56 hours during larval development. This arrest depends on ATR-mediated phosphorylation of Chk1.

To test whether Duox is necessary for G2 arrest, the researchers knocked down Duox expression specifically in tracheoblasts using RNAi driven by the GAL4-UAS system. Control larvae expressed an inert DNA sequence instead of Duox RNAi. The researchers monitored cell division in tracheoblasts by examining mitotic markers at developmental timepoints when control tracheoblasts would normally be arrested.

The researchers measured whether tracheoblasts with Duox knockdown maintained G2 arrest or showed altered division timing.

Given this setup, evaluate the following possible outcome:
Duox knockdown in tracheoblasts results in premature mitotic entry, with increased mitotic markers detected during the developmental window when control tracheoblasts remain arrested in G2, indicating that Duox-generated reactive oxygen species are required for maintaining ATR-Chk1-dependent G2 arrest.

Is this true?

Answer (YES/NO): YES